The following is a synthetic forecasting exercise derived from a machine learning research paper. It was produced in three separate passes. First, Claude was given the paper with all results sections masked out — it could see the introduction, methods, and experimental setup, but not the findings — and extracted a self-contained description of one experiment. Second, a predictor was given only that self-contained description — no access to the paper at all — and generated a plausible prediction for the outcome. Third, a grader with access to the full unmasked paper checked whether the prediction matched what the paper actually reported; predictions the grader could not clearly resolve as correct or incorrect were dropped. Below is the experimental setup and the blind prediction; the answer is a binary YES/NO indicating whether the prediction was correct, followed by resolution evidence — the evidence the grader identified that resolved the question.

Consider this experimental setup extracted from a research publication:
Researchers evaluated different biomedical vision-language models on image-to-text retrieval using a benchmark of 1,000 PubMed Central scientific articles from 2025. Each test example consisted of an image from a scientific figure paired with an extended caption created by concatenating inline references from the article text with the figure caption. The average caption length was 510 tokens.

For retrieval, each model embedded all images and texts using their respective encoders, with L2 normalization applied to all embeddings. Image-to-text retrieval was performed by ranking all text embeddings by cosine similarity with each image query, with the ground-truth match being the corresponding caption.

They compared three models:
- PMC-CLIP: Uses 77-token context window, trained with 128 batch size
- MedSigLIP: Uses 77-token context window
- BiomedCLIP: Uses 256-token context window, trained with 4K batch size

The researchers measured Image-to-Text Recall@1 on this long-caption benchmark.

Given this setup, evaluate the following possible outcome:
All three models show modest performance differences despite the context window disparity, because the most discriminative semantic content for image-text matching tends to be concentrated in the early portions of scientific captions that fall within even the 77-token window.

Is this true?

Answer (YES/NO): NO